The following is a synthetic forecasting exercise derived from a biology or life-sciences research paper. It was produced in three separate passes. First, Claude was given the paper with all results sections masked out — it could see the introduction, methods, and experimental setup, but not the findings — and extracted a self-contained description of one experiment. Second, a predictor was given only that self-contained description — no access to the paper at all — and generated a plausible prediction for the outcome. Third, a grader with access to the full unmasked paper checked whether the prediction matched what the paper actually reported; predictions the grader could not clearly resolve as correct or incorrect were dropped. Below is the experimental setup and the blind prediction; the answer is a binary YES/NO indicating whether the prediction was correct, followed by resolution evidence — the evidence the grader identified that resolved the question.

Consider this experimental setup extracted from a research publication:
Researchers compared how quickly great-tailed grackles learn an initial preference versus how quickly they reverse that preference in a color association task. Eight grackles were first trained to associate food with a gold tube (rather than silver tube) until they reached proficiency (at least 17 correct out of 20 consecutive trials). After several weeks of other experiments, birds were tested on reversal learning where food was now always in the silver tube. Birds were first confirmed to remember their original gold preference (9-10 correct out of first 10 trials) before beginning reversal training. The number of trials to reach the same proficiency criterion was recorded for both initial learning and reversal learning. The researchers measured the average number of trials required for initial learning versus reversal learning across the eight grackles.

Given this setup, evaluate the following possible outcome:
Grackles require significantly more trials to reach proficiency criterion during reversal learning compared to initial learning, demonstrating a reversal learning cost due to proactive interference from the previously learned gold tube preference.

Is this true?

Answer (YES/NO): YES